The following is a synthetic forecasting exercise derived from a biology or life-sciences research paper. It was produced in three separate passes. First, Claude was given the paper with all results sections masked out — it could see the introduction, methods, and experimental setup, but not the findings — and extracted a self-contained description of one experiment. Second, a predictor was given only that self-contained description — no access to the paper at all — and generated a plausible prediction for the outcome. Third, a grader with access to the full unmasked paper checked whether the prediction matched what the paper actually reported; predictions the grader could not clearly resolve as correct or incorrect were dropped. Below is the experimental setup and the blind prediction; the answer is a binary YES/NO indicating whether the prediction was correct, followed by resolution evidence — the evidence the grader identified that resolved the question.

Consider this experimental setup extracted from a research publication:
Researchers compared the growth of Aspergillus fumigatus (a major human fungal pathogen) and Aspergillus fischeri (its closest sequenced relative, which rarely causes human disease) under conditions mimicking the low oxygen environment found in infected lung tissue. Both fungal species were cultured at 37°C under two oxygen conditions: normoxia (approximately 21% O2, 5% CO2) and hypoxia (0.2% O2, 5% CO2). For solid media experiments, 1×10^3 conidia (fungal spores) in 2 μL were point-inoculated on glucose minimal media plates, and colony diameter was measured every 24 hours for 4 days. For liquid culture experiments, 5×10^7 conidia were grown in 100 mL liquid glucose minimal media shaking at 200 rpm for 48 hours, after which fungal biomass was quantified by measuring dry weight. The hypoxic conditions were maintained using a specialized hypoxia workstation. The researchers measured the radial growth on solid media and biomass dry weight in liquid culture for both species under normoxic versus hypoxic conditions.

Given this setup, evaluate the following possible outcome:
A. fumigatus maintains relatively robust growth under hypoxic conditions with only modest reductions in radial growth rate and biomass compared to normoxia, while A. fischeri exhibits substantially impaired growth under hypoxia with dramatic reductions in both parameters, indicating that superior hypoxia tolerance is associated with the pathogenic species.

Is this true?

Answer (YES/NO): YES